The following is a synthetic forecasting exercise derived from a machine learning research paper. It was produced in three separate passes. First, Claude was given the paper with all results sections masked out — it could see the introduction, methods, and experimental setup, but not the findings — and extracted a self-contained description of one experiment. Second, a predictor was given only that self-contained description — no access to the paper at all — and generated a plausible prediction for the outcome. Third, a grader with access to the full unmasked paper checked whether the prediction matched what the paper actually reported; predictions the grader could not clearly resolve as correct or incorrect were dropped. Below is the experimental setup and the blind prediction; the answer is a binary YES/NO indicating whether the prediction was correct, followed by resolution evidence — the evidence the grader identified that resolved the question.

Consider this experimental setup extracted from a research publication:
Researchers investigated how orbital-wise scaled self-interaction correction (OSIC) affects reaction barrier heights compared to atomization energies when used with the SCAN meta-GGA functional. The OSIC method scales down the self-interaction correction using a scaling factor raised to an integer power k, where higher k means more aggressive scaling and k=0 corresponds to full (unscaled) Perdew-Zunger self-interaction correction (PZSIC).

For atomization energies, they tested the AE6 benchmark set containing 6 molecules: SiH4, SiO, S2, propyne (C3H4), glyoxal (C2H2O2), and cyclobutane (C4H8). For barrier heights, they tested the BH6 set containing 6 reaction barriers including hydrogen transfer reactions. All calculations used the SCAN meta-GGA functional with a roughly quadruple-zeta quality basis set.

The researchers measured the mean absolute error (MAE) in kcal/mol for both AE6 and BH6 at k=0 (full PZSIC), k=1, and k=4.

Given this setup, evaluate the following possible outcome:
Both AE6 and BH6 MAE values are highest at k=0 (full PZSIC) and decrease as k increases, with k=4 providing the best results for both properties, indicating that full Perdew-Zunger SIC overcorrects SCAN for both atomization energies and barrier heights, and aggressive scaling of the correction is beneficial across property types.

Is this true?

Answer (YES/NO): NO